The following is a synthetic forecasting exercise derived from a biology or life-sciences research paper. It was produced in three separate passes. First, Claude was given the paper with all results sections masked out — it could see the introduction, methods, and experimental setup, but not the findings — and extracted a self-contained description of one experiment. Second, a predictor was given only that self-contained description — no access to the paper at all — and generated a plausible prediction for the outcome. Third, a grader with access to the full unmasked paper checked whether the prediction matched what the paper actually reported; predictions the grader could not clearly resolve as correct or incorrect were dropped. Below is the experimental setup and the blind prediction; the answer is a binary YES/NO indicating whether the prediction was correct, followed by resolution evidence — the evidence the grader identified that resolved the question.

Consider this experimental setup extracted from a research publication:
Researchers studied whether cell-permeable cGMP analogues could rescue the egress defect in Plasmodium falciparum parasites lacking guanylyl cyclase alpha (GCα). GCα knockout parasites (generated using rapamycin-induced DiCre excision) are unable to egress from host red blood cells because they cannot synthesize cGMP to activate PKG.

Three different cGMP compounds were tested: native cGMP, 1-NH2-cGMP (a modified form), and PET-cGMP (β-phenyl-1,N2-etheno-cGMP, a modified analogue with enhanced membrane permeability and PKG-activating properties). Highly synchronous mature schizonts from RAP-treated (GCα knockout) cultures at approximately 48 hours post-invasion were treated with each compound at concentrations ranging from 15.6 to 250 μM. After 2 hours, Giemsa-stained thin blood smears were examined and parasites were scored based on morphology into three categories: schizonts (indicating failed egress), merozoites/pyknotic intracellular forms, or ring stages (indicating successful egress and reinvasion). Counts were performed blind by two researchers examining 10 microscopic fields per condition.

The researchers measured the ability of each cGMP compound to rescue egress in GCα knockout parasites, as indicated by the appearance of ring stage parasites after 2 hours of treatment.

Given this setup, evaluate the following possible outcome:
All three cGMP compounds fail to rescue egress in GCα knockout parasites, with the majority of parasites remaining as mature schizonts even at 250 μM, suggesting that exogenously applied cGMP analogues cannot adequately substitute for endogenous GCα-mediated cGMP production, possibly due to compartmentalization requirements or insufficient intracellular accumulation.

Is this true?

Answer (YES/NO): NO